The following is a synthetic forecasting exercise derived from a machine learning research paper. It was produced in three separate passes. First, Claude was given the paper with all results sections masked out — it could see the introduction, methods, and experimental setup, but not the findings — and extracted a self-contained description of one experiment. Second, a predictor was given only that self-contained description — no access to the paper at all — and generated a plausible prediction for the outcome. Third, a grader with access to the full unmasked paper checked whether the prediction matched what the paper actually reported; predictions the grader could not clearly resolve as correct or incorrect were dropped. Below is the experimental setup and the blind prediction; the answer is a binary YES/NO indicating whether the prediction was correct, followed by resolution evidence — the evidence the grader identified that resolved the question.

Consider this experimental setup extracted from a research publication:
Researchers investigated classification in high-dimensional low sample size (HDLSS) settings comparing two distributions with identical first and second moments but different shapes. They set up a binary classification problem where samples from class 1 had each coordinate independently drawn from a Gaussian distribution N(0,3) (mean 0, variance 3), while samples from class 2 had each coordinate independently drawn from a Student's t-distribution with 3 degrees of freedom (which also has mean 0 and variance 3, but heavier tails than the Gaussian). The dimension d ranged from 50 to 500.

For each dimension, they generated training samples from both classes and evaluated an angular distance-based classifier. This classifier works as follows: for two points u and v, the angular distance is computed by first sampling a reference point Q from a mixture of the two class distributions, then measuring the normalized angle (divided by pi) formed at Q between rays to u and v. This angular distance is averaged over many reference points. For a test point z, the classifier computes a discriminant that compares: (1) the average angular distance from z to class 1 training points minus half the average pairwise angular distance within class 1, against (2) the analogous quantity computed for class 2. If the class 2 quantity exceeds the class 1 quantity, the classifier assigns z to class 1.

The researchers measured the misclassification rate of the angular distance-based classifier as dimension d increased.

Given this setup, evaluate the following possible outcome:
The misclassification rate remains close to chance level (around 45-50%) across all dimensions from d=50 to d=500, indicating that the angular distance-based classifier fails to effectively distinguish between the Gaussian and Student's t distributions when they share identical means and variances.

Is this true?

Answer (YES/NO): YES